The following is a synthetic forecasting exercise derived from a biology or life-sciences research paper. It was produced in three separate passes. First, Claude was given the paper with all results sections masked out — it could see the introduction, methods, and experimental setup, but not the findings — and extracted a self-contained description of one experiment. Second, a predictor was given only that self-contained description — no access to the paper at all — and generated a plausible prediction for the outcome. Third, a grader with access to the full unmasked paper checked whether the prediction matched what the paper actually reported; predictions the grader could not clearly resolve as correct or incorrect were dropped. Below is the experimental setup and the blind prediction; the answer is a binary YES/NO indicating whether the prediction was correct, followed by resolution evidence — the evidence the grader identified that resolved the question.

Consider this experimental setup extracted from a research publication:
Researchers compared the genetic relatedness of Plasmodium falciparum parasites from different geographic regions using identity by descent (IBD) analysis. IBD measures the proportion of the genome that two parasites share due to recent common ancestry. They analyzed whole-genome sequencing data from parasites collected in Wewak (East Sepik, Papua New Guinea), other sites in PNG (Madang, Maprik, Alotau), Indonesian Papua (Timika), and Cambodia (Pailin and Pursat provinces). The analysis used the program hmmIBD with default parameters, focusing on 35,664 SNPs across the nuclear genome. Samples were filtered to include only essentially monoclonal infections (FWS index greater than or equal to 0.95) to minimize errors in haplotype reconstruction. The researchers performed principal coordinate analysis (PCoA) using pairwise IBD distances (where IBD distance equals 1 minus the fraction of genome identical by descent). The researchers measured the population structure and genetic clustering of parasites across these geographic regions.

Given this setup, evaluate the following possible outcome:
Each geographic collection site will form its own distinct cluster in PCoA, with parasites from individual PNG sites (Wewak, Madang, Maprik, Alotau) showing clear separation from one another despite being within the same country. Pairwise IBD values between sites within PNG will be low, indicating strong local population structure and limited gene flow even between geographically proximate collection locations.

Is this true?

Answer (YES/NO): NO